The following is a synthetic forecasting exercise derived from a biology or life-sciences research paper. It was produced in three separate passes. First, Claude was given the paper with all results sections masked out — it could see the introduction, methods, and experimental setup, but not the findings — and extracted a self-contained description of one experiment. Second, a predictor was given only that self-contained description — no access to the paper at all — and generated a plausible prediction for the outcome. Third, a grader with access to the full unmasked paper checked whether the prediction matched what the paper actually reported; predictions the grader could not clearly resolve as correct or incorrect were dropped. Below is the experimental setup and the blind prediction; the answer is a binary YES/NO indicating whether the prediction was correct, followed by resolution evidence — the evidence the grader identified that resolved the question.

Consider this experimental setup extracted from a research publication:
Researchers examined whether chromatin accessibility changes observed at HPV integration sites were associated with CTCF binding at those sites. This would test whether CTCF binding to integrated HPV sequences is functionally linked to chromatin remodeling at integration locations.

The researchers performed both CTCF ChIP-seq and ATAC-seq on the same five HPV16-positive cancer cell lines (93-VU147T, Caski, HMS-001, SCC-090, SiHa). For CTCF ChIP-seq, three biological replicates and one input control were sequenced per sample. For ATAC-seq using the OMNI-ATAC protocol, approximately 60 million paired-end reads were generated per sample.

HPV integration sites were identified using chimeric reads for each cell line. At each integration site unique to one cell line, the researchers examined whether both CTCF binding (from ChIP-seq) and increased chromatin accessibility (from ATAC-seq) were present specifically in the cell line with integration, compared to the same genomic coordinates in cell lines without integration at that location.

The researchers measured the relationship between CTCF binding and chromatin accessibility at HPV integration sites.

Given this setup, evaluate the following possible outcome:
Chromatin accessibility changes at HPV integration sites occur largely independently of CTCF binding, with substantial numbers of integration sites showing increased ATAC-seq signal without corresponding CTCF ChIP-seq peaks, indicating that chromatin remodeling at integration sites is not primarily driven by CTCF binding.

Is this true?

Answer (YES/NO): NO